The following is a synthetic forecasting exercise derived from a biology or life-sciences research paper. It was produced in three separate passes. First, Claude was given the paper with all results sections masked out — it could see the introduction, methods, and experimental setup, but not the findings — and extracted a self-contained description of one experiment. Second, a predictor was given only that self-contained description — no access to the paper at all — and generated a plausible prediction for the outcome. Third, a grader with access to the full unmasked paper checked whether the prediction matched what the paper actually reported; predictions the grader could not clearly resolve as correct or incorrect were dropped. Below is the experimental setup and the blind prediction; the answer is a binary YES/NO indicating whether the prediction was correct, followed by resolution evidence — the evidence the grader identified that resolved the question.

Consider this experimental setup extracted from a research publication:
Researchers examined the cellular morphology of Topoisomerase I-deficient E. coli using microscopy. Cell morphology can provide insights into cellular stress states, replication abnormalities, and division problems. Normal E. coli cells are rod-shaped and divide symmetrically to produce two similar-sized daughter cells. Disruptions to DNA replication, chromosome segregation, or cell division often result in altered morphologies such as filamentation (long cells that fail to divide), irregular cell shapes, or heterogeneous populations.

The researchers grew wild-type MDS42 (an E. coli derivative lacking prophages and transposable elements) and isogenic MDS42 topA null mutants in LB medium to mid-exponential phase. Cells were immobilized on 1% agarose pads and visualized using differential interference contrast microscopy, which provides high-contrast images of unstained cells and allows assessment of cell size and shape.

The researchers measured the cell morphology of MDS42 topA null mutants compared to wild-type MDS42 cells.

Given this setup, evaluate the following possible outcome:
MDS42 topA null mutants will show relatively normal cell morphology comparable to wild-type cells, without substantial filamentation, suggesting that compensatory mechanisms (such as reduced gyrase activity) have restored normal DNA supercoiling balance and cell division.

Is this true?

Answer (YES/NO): NO